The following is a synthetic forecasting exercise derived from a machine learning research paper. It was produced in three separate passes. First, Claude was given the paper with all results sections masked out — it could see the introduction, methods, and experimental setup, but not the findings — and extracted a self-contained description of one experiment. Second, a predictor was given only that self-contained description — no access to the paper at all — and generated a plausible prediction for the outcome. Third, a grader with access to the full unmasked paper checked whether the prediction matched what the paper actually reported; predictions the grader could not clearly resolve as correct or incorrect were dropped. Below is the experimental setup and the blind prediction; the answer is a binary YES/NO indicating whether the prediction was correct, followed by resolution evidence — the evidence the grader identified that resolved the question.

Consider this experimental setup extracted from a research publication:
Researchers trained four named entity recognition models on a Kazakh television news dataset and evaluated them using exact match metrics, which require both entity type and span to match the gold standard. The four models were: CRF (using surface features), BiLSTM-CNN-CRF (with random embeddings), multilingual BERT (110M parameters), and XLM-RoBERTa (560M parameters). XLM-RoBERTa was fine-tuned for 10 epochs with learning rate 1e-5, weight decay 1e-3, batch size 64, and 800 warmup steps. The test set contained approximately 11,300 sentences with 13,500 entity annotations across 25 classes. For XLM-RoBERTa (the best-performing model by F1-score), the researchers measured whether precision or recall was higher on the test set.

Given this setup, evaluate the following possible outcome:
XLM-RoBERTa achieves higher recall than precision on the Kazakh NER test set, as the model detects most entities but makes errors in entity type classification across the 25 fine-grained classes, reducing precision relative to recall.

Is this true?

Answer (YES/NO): YES